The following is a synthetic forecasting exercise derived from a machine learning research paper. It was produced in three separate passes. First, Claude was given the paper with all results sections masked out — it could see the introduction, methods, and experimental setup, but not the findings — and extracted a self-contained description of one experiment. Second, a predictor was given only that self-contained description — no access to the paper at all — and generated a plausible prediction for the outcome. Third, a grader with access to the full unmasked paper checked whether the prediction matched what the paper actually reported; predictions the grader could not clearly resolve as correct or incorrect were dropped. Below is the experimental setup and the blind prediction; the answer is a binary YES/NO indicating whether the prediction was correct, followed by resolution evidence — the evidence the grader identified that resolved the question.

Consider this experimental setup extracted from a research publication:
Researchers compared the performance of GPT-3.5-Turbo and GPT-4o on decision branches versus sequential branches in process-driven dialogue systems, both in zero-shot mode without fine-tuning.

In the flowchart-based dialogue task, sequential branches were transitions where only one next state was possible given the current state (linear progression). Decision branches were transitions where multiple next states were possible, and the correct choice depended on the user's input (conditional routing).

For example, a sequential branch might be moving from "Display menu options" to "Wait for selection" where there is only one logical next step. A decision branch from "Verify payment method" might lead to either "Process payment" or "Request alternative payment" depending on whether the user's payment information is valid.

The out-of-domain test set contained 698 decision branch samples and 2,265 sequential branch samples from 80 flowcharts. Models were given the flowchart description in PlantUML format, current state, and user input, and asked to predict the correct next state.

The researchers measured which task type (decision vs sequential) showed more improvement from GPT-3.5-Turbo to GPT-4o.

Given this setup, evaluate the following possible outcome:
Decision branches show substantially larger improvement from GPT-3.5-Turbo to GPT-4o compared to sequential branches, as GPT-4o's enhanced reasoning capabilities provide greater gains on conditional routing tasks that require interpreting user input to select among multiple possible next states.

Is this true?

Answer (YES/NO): YES